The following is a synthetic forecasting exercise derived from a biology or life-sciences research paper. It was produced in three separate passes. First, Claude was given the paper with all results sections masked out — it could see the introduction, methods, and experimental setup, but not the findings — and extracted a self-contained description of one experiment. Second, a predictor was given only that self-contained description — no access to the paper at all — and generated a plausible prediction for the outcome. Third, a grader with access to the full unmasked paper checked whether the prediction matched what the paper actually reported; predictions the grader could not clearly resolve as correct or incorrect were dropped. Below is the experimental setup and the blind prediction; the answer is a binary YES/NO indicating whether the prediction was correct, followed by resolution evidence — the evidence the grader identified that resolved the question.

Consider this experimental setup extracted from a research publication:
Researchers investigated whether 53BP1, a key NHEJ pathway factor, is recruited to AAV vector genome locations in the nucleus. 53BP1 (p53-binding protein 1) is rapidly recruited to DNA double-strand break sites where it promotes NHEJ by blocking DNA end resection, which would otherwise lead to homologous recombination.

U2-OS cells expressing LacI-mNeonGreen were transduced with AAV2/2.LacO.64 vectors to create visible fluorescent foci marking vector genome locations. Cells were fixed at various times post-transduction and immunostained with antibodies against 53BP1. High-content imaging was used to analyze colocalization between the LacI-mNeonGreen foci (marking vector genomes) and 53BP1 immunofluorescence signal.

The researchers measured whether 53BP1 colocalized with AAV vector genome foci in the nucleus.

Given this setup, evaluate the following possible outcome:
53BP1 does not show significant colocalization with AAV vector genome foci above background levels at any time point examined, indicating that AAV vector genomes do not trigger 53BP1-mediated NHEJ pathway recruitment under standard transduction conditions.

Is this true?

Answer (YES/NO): NO